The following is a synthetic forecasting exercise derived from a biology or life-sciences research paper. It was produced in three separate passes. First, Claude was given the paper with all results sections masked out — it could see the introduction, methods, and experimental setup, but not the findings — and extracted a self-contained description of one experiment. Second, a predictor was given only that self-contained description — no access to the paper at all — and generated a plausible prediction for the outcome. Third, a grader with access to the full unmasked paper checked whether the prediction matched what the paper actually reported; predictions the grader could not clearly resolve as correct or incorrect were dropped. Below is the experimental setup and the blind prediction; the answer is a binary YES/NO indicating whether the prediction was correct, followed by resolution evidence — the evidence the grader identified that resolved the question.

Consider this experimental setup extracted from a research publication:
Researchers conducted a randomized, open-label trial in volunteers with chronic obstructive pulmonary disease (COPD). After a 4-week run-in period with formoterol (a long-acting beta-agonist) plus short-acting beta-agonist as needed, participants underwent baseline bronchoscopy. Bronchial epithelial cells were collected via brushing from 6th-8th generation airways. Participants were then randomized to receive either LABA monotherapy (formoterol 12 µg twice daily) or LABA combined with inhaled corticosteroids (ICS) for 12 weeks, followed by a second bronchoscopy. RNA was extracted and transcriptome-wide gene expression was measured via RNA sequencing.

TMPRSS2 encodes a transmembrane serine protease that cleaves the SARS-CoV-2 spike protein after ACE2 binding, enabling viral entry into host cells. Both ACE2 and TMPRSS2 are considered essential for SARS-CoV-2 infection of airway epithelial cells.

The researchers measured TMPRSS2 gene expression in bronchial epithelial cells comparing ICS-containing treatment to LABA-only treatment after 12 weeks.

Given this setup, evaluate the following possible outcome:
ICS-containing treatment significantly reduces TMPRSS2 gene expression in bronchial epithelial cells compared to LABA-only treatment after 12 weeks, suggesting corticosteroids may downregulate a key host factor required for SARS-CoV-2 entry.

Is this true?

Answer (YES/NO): NO